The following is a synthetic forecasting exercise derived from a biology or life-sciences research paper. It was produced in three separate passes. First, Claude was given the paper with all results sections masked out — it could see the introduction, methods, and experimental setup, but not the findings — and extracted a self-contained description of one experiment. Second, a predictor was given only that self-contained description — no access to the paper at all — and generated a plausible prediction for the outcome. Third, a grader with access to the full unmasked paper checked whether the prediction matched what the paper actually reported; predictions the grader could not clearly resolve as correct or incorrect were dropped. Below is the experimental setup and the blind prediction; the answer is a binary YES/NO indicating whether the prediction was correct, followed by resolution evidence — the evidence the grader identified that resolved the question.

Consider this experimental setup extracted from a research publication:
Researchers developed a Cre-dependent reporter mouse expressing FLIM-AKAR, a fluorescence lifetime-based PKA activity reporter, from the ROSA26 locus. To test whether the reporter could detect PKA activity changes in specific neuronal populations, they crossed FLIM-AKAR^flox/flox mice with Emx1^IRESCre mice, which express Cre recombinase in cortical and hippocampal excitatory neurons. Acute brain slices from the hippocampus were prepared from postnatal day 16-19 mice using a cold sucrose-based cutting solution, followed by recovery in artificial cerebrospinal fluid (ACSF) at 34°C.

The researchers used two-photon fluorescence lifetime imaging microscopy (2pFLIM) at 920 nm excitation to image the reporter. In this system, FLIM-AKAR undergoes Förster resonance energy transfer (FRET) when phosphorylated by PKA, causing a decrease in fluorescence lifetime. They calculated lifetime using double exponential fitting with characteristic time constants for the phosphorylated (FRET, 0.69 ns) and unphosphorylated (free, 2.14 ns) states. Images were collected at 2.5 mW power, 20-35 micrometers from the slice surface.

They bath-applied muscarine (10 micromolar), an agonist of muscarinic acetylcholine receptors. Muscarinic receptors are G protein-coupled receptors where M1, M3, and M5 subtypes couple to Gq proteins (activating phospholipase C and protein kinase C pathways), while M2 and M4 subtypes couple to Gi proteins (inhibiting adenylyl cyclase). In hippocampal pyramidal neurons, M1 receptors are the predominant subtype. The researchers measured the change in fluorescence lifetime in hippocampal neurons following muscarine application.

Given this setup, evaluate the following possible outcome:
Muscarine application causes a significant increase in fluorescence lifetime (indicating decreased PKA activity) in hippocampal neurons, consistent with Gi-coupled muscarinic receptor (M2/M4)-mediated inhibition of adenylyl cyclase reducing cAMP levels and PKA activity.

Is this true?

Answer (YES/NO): NO